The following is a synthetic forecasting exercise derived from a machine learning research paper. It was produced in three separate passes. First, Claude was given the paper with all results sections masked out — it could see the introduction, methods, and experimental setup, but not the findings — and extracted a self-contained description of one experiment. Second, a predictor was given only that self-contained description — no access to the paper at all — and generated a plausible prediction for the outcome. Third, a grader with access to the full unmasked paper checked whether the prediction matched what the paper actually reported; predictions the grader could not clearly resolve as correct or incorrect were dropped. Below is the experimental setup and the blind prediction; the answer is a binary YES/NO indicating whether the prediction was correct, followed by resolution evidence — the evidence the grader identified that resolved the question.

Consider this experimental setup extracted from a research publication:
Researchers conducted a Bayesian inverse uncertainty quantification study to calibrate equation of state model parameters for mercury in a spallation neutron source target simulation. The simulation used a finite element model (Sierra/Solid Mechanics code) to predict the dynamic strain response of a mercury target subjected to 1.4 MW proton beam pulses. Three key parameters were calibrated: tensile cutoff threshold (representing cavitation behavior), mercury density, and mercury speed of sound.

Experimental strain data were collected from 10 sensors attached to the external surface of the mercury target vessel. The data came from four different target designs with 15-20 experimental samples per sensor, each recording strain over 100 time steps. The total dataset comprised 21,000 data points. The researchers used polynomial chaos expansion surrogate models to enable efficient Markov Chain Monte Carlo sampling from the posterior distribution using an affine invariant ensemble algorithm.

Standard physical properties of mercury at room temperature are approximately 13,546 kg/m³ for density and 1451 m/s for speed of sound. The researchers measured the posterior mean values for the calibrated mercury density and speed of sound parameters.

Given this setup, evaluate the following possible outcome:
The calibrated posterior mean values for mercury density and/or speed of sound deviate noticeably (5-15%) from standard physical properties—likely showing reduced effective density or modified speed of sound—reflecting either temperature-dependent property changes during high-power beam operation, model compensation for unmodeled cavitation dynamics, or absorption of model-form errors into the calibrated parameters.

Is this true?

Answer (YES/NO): NO